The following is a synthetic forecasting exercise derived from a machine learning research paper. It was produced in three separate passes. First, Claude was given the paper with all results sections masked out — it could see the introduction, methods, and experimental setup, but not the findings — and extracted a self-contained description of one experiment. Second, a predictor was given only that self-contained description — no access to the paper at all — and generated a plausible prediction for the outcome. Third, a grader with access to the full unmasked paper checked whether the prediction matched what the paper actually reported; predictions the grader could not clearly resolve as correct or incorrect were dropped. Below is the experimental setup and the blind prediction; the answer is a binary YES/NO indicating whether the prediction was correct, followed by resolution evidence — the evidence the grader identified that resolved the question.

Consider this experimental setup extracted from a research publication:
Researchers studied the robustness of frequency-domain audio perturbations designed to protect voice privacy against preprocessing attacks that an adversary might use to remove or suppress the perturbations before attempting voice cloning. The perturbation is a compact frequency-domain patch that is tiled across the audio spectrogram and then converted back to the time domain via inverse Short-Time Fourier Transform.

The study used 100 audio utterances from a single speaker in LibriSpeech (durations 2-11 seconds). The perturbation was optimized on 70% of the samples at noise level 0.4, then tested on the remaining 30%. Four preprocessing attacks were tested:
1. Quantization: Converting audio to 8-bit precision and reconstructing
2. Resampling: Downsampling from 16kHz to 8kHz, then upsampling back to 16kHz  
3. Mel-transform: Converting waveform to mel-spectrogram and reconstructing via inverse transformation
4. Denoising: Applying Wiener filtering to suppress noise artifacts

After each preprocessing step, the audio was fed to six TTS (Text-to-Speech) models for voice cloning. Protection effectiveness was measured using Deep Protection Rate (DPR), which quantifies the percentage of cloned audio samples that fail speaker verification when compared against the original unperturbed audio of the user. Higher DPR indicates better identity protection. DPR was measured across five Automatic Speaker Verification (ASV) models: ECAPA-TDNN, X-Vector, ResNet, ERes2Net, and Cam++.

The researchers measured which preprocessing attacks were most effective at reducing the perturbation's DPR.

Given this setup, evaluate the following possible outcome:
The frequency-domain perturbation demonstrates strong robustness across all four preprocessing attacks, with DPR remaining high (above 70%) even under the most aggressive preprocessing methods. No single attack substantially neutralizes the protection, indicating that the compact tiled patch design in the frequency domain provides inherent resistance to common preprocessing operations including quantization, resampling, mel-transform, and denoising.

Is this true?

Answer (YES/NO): NO